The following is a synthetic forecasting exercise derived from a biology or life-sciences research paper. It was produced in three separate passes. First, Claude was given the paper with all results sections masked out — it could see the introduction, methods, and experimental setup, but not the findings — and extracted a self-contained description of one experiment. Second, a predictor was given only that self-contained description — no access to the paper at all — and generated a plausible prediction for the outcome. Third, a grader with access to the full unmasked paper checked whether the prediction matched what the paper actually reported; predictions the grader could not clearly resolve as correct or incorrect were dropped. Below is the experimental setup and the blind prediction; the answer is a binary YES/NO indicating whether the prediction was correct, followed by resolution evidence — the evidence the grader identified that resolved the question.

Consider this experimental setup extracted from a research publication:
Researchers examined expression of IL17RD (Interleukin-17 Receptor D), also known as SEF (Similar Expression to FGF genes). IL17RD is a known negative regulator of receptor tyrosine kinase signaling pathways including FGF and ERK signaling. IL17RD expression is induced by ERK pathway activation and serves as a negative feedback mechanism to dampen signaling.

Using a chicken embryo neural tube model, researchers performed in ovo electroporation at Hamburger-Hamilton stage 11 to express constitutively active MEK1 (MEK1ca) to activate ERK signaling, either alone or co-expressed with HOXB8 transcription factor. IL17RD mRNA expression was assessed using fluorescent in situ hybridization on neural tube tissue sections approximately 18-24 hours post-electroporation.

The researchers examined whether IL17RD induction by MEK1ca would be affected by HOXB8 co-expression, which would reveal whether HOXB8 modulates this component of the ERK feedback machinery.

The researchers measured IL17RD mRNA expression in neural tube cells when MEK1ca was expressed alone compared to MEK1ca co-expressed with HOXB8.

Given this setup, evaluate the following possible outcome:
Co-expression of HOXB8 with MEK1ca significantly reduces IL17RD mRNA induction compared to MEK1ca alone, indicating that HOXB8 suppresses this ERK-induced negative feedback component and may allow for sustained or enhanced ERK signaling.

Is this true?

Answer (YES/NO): YES